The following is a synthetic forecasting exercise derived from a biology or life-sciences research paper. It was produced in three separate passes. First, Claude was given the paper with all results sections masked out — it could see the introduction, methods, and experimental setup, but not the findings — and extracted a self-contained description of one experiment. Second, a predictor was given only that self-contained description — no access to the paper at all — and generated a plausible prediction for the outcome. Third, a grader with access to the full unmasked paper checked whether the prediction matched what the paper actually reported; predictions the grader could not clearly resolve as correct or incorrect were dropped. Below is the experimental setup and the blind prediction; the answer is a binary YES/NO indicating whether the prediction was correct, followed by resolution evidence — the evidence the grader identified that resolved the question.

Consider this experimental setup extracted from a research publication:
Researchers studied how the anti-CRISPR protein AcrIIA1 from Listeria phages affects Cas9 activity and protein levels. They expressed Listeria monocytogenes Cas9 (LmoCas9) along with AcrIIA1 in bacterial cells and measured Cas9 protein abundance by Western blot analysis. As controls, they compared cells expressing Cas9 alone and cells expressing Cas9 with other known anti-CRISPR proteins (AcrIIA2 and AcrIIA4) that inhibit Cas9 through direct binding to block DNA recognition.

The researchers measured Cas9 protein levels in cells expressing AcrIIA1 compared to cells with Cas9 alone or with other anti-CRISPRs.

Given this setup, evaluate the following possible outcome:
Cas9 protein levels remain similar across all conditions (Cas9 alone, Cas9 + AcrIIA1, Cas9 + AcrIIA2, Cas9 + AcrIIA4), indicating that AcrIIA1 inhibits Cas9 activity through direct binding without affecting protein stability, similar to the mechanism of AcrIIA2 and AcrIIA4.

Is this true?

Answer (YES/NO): NO